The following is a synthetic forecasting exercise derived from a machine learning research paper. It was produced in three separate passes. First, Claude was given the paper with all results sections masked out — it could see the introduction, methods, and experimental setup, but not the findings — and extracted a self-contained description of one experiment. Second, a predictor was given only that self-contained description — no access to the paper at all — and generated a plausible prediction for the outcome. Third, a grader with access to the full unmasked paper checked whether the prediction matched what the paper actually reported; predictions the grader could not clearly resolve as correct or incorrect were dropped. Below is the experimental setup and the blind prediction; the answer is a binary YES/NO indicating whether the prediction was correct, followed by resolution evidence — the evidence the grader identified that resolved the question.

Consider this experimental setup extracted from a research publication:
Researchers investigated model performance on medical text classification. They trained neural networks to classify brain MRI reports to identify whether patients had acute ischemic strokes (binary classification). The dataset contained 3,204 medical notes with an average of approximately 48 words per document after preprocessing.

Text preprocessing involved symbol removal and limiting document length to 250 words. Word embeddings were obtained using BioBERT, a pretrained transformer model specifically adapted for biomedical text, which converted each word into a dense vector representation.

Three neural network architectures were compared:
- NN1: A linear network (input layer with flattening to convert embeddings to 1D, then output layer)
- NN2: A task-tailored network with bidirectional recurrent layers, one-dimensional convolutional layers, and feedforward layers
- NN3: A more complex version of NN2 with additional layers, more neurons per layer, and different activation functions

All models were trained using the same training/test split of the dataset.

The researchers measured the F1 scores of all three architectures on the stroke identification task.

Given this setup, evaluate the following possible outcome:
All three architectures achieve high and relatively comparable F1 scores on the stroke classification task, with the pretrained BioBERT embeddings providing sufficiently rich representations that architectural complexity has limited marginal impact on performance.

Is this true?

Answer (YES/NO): NO